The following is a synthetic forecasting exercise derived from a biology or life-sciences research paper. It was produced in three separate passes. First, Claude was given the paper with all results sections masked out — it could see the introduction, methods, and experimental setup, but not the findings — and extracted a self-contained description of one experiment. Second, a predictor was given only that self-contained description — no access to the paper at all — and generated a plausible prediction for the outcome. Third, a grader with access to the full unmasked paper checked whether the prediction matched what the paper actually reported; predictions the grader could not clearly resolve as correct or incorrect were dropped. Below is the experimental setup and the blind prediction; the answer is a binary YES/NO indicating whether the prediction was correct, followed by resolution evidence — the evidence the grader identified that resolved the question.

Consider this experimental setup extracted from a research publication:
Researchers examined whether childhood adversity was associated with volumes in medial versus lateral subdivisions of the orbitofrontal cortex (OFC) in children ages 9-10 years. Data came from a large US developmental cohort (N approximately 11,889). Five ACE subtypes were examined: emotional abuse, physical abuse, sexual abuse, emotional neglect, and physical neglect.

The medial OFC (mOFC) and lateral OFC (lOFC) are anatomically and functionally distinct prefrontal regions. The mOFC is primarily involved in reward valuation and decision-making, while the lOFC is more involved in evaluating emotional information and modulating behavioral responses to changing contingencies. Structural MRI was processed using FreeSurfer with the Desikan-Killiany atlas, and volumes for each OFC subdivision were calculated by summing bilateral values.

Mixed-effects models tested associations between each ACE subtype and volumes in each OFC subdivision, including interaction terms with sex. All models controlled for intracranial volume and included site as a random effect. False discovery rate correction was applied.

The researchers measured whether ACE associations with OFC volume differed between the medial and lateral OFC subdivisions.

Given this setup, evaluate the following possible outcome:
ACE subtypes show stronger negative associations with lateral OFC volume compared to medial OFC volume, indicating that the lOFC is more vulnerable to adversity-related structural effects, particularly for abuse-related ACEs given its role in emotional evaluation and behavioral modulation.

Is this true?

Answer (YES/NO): NO